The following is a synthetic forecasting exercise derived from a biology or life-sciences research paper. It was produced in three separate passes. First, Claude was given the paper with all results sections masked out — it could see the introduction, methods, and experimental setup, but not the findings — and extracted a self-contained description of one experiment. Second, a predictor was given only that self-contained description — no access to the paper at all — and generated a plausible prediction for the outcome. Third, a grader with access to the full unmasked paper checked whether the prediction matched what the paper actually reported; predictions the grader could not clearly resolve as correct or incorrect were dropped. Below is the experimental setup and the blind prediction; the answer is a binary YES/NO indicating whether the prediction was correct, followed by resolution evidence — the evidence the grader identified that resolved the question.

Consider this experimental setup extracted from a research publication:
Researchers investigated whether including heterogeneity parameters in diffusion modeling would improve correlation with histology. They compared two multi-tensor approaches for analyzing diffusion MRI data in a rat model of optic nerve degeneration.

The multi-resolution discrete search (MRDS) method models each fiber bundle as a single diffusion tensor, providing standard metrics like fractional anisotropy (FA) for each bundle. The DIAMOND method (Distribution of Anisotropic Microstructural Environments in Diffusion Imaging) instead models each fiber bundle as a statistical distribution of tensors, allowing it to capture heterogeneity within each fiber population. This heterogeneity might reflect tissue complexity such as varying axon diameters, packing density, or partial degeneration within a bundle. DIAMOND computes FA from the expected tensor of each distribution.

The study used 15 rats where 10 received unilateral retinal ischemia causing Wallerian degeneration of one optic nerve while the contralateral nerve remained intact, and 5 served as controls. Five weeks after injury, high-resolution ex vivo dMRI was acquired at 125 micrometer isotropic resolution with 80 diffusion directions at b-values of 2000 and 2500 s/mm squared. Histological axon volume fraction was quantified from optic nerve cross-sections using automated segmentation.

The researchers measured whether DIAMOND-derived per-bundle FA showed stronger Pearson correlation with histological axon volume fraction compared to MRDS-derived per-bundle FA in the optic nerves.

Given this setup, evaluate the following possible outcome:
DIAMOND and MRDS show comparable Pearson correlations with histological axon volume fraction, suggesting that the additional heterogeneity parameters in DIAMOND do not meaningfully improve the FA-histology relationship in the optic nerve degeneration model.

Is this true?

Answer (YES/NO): YES